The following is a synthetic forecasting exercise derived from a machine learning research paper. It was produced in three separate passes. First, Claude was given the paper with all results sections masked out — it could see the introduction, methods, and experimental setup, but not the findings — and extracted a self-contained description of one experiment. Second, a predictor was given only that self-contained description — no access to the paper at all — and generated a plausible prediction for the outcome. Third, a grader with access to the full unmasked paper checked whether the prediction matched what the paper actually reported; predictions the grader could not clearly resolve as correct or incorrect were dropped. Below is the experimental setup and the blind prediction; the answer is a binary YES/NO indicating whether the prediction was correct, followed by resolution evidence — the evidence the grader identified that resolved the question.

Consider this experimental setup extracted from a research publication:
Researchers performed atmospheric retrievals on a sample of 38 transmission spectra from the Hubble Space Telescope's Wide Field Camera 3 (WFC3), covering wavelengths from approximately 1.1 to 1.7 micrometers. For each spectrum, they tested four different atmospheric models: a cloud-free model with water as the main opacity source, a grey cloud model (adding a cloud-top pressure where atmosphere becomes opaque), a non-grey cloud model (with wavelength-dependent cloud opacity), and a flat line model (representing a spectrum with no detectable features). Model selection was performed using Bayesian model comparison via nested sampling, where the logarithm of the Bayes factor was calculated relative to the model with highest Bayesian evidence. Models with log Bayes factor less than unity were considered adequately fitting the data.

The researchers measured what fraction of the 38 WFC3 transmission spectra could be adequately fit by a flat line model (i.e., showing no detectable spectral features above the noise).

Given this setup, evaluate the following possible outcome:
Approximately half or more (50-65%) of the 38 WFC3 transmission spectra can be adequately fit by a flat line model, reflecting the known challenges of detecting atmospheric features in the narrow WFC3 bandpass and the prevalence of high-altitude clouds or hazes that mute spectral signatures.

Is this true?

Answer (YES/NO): YES